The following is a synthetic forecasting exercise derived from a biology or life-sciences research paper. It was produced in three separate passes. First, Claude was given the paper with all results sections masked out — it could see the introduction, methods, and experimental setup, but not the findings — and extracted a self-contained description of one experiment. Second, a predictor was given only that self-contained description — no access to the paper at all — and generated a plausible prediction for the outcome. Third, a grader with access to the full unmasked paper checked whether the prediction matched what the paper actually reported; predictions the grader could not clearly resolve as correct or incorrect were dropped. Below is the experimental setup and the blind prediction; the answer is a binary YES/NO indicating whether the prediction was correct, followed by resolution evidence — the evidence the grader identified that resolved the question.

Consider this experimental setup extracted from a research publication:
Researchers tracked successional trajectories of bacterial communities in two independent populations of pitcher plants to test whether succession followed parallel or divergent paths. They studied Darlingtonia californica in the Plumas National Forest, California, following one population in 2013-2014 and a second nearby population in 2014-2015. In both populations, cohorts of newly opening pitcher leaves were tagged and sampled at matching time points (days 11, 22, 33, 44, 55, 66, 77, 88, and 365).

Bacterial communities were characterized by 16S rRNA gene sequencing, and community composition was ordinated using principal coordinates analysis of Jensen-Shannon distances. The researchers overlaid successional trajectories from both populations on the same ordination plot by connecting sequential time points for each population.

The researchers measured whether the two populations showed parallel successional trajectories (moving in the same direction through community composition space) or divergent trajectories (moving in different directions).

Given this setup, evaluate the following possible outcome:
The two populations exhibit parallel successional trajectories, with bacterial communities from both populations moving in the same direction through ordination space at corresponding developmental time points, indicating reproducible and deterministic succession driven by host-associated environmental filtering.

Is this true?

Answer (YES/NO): YES